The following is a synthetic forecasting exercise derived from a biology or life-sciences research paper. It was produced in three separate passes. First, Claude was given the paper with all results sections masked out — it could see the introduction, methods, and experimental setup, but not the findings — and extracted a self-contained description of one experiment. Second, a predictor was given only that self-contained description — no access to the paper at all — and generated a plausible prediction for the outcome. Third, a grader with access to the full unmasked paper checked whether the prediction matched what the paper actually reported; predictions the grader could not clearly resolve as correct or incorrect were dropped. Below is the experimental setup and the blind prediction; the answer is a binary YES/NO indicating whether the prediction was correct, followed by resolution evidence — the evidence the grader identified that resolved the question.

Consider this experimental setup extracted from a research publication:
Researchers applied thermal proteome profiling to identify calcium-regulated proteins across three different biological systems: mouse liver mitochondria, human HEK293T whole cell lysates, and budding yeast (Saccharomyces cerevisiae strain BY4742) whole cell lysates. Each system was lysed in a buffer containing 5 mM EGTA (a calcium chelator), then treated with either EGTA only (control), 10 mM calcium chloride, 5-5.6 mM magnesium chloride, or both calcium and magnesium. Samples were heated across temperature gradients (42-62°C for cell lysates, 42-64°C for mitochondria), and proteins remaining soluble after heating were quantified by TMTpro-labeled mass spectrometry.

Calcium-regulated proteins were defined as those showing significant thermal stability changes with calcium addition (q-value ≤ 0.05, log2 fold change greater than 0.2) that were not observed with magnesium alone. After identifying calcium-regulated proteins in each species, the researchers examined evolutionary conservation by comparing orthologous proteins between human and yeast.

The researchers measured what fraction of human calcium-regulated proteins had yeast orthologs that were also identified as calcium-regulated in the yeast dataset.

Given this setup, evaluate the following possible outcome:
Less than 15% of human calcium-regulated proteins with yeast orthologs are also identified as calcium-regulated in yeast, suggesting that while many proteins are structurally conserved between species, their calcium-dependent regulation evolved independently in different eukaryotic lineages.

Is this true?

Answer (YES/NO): NO